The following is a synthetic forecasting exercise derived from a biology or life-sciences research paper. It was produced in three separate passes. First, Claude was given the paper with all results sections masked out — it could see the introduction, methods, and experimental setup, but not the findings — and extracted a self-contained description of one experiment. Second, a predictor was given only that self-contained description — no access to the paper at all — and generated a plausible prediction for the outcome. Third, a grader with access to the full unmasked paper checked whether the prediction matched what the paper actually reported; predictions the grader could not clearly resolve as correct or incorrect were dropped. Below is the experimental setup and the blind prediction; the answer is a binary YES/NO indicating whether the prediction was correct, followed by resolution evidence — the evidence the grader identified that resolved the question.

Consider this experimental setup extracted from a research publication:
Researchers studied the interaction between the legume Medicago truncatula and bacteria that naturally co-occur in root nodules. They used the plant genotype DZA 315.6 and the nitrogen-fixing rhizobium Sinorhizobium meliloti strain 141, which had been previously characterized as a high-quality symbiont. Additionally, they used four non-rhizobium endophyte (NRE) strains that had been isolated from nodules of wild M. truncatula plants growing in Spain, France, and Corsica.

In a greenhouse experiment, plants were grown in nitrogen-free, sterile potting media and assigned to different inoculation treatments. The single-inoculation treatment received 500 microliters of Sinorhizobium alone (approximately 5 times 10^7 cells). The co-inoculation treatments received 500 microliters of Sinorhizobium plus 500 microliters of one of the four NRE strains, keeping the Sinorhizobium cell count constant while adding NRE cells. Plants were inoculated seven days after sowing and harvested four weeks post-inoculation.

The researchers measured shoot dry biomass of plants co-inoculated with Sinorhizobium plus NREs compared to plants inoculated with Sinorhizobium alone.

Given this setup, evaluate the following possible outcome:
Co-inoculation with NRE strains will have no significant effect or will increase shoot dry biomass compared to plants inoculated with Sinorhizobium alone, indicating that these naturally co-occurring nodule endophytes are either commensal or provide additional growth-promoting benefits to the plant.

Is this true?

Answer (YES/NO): NO